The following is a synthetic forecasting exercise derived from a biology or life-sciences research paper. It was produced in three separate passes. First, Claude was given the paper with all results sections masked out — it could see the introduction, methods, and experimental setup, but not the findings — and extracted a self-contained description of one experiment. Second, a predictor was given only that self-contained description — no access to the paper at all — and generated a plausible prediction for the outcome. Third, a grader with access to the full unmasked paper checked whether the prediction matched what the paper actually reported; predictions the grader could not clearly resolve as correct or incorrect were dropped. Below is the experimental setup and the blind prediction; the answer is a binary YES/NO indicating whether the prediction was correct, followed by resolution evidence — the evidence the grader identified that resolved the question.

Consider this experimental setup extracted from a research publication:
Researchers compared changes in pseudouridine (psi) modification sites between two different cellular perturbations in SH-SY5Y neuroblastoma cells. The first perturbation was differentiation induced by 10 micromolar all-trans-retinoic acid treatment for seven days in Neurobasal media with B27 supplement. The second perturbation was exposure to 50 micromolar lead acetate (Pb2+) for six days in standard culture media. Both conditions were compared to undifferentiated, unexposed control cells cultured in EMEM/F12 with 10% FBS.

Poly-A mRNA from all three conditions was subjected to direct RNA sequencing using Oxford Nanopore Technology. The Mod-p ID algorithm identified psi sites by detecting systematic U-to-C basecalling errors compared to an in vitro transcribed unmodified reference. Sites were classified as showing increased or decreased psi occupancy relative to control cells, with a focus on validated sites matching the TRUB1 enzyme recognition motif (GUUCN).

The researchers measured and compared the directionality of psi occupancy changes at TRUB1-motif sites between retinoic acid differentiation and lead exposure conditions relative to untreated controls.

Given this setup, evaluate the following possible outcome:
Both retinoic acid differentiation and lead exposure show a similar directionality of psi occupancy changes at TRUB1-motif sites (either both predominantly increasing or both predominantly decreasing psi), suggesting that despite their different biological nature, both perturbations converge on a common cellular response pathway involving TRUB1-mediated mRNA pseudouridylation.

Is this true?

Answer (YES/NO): YES